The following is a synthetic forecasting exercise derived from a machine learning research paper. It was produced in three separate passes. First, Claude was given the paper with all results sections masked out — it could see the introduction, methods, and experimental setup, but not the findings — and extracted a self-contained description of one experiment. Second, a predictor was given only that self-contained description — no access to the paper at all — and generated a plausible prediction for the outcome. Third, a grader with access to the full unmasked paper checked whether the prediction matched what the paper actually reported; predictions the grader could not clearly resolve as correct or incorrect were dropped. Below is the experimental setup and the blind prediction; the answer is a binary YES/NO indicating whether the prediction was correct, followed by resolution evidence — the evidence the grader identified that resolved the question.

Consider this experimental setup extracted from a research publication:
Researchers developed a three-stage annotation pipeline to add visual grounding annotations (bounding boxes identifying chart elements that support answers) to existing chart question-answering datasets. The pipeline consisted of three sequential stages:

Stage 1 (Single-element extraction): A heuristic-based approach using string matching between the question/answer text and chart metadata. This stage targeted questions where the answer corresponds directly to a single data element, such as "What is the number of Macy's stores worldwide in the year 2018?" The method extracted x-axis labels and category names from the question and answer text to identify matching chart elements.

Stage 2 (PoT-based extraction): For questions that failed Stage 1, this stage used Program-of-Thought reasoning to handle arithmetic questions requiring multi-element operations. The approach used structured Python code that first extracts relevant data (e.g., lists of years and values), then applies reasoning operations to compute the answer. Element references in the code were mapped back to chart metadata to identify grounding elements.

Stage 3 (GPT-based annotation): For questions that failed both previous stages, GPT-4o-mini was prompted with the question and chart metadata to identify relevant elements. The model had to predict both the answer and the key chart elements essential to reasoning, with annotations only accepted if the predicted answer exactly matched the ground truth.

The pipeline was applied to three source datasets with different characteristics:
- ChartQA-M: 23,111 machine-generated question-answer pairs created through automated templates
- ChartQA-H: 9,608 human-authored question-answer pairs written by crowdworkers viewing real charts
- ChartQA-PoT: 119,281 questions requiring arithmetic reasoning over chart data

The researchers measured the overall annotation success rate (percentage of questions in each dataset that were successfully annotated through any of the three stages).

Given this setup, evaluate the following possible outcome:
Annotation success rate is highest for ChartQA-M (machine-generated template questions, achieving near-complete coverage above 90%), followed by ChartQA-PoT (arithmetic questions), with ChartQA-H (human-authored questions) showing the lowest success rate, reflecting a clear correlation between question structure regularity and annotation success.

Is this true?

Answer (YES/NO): NO